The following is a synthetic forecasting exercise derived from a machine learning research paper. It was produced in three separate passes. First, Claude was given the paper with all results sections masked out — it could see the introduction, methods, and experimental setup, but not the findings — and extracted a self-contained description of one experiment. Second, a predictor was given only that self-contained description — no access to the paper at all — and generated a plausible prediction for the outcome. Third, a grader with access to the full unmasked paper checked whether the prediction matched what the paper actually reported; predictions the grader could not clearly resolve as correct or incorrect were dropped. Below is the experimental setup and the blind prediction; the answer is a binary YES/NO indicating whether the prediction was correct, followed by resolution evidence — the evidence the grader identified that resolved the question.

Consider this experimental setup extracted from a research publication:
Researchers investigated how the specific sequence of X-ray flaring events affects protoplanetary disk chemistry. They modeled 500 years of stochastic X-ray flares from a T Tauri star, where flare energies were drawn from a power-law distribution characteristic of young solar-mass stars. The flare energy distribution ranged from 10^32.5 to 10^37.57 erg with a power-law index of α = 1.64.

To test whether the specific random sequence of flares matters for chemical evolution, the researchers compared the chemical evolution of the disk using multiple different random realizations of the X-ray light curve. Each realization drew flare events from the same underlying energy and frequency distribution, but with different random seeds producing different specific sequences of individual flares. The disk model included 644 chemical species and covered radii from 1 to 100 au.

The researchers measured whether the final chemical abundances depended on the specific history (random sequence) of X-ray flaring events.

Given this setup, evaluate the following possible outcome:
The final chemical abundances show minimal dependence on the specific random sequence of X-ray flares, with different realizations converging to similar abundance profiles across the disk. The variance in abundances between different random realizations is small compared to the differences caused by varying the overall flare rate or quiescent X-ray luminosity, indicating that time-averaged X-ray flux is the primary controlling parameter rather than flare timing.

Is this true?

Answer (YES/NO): NO